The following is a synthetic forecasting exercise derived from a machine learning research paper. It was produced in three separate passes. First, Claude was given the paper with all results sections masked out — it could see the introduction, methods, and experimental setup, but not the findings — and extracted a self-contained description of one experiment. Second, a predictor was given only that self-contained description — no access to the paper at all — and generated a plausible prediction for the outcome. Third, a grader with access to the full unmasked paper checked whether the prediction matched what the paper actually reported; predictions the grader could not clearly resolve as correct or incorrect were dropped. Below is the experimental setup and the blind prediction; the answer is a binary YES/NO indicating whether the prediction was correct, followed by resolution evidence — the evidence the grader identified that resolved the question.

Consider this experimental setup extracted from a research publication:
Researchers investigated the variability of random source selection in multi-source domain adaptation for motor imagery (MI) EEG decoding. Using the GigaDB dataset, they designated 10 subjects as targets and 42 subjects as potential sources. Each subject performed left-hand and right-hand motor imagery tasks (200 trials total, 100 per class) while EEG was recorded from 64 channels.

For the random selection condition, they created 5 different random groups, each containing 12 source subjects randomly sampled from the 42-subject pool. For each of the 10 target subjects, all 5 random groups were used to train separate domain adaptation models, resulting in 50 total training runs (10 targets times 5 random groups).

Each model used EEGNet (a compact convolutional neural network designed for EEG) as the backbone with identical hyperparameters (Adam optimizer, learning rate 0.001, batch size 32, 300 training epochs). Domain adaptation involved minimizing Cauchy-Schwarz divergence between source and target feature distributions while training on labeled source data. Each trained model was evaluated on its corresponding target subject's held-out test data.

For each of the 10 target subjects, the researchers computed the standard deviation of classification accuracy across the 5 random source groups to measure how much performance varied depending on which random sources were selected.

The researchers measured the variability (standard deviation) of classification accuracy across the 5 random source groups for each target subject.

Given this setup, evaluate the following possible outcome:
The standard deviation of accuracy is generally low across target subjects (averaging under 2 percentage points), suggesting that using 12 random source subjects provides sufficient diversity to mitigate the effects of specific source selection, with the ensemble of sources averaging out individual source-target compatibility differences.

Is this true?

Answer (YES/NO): NO